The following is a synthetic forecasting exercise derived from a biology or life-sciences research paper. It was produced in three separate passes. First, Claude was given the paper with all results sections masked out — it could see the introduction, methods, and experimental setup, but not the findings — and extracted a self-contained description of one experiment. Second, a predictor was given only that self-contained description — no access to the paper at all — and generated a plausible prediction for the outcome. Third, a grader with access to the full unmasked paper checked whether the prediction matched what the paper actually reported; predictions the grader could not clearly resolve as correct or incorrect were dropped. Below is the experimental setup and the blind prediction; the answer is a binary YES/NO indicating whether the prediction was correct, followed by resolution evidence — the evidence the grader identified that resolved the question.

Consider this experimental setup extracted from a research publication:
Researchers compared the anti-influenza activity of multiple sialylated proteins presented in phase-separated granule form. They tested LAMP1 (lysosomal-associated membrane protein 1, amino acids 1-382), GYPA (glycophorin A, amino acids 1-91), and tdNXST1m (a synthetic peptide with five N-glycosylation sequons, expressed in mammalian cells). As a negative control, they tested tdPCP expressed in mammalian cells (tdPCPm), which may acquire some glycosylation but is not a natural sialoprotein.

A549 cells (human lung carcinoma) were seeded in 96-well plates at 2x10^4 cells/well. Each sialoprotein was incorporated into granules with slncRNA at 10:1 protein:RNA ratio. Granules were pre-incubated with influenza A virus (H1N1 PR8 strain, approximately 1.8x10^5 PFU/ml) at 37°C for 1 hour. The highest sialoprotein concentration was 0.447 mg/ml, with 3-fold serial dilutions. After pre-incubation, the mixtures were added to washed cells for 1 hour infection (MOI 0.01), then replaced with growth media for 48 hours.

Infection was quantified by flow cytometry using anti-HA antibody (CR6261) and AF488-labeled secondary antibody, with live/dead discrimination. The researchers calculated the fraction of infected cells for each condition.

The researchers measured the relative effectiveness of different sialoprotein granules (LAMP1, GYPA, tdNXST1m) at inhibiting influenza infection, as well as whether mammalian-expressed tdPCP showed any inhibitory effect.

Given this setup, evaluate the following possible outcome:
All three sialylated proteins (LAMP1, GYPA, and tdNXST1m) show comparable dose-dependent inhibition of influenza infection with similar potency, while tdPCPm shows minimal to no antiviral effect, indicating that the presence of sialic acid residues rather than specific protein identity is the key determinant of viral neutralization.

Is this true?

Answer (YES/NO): NO